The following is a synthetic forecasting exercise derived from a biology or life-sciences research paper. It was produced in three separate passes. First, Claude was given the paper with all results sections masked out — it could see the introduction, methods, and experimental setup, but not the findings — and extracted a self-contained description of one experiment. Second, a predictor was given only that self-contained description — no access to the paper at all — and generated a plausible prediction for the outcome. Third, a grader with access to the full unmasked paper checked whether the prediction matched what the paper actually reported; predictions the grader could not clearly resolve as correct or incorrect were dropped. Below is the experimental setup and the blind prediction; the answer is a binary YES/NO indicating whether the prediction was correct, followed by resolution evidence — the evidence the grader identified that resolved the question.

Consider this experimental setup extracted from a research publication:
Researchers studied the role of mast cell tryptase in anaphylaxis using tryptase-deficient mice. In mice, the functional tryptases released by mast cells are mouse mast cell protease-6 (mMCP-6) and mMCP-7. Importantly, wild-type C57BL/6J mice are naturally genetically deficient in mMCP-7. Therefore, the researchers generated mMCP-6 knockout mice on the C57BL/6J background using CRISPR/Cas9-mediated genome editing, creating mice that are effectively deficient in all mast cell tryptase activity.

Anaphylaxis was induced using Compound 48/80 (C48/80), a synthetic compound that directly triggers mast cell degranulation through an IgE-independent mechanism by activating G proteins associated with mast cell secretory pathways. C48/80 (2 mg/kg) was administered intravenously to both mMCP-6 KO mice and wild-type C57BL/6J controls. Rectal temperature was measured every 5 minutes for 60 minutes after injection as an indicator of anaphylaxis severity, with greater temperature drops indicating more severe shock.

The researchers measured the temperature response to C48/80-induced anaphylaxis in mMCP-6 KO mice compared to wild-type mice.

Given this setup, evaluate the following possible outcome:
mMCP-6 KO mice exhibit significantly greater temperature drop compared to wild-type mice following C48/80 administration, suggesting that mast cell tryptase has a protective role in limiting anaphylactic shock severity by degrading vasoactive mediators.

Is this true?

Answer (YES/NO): NO